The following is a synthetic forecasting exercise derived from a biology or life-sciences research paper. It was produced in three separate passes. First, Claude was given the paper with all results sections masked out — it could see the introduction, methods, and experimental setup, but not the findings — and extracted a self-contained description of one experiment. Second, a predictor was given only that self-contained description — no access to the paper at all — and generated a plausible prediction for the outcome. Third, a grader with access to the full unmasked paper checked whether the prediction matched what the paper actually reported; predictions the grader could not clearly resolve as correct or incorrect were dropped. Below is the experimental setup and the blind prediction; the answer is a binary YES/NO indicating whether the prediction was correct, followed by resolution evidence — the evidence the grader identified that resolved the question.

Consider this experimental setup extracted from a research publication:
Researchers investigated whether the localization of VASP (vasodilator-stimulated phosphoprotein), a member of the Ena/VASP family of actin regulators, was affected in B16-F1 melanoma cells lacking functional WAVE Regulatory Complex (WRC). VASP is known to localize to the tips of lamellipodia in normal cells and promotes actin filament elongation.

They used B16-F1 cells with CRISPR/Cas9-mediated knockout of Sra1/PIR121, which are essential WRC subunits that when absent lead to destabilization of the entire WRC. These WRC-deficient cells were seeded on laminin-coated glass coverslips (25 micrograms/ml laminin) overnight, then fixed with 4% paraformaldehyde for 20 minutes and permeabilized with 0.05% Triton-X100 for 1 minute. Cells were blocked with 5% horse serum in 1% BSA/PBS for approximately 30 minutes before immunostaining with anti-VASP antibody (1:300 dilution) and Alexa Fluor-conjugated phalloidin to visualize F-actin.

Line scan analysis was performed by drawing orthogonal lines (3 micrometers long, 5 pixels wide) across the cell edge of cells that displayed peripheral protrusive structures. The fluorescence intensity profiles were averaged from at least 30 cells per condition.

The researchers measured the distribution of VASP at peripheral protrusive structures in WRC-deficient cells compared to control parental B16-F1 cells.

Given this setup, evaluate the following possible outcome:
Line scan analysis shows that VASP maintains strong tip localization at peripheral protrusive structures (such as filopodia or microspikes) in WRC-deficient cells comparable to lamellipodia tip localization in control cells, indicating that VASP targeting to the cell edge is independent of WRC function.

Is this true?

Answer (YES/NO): NO